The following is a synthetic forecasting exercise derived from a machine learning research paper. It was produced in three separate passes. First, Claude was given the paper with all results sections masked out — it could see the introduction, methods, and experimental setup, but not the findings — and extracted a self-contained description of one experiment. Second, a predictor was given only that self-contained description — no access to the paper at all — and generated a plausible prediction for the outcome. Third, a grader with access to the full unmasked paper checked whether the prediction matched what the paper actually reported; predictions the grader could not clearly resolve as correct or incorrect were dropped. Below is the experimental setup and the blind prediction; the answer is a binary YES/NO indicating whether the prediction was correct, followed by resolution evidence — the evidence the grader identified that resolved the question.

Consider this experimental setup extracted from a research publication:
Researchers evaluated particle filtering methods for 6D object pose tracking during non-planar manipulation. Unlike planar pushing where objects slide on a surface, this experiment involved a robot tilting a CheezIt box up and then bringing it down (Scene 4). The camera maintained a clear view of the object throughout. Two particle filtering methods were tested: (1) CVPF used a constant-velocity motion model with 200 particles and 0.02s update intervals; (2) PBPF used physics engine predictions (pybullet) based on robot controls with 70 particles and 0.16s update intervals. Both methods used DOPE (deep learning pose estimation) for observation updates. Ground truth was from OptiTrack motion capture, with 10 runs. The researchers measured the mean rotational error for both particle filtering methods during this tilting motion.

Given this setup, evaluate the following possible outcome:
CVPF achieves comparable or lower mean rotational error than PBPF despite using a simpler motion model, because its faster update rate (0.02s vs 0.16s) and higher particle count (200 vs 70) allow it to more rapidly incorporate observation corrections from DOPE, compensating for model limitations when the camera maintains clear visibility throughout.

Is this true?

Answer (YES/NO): NO